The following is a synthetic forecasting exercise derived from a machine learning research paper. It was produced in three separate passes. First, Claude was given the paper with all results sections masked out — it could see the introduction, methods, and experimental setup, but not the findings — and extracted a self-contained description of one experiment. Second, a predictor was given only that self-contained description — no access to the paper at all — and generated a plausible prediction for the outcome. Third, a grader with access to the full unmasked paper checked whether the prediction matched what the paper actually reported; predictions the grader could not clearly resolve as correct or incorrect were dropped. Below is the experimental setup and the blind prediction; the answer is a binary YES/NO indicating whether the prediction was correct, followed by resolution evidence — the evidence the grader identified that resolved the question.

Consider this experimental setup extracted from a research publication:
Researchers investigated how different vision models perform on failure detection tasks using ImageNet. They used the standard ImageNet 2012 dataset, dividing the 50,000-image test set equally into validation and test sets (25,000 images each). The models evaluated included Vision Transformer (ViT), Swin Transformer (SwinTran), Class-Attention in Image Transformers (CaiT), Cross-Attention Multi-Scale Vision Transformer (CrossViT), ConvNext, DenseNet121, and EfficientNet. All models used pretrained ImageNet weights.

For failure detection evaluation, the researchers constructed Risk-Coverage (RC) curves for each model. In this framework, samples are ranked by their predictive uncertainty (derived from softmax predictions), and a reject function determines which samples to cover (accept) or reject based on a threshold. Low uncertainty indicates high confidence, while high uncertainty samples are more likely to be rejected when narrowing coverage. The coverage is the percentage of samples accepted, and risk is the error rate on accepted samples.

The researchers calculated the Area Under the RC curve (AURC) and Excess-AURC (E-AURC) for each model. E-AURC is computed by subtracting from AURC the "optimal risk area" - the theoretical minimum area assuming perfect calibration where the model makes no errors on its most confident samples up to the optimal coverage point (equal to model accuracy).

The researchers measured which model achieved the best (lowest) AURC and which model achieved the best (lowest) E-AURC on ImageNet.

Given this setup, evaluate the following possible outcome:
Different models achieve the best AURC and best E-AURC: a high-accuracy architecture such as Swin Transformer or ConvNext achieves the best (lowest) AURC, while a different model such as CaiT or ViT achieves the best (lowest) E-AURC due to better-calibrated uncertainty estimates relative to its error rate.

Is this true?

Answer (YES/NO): NO